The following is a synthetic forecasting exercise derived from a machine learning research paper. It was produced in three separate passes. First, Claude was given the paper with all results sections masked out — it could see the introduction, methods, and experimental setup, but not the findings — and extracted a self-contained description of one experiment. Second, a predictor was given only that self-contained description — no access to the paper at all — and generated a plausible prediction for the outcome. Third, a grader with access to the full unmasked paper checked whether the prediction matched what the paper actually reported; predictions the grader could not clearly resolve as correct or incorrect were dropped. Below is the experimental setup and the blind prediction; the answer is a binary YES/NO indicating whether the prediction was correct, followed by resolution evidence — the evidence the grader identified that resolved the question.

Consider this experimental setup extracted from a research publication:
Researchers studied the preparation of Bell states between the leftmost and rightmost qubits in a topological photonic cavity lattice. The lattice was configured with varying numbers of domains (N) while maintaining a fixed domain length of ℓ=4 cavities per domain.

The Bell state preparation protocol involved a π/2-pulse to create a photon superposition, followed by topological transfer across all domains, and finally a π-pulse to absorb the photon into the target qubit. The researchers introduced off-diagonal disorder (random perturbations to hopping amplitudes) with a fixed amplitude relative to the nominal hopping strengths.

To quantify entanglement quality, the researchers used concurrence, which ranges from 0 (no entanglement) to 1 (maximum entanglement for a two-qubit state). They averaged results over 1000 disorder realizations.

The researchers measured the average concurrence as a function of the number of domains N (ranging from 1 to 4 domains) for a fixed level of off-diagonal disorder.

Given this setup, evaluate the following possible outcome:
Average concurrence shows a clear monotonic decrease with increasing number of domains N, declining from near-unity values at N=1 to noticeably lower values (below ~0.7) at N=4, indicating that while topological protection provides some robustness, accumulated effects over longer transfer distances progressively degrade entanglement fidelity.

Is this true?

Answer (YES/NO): NO